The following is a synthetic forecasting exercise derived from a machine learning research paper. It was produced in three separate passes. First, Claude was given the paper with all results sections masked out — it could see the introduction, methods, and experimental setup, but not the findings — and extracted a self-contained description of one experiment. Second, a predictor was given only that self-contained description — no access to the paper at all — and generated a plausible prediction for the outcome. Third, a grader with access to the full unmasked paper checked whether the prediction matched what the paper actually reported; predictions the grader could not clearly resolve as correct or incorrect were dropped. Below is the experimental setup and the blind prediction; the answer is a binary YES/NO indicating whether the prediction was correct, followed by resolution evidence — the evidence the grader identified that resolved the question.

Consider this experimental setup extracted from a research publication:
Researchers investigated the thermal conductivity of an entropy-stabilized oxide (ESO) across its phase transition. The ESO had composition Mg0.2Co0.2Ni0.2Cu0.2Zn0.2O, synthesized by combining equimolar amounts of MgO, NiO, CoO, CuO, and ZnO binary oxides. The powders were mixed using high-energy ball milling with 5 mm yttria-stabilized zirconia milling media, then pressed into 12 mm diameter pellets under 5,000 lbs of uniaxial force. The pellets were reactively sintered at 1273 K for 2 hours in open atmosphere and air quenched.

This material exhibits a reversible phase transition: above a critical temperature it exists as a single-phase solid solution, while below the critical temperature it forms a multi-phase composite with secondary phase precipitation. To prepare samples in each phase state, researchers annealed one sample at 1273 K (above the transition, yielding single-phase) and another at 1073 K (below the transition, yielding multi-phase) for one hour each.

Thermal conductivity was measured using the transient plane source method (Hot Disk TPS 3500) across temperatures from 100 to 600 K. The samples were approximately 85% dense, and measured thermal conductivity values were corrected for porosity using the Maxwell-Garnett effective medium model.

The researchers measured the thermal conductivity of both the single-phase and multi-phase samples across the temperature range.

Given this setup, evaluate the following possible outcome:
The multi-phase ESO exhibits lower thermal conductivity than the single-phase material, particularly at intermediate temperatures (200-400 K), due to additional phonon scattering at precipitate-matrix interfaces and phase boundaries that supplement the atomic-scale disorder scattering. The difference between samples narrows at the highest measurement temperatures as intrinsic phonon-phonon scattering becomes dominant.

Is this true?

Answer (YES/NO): NO